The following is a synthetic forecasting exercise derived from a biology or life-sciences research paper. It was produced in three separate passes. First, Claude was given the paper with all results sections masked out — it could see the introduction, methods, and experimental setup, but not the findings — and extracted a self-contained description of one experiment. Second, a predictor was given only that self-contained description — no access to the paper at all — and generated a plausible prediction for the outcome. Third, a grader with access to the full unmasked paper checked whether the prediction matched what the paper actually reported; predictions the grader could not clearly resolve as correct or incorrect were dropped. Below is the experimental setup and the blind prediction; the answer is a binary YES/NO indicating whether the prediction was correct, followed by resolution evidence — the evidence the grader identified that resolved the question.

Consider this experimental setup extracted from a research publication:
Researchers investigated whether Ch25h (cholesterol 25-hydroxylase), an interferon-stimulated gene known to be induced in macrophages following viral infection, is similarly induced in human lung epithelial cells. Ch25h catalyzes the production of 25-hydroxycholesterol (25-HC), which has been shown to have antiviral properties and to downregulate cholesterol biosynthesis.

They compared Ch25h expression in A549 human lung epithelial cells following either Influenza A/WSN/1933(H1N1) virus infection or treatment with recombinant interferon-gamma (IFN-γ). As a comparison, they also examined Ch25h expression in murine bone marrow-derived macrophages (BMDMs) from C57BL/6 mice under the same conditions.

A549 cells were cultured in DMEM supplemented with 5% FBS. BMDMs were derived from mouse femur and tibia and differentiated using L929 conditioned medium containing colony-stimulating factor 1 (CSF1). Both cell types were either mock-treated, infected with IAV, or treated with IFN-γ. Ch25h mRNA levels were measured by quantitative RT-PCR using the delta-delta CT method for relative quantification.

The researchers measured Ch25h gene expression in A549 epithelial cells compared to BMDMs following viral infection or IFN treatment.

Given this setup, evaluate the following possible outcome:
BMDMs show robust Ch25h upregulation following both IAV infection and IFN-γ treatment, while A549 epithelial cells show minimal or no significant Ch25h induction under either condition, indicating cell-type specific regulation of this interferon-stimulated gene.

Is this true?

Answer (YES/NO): NO